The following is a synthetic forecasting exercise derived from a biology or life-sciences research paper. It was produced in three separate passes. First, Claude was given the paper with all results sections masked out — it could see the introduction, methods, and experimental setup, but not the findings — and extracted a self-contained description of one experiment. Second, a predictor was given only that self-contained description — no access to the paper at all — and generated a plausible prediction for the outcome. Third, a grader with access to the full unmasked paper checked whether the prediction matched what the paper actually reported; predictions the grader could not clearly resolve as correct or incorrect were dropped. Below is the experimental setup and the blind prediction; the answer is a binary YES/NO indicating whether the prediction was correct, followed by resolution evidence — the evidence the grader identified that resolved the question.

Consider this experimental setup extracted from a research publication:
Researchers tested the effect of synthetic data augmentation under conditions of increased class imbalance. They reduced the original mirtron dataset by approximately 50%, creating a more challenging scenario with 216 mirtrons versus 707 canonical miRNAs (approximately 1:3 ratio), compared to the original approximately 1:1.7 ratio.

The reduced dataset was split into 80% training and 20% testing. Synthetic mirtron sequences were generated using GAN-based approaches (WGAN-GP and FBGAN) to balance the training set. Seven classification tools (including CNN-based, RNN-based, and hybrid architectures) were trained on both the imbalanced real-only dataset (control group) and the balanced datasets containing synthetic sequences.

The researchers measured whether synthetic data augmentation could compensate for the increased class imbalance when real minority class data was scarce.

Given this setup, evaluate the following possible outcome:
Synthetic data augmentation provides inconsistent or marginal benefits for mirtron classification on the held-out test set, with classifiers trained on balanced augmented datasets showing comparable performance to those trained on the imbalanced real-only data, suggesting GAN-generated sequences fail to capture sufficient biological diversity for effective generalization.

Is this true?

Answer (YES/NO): NO